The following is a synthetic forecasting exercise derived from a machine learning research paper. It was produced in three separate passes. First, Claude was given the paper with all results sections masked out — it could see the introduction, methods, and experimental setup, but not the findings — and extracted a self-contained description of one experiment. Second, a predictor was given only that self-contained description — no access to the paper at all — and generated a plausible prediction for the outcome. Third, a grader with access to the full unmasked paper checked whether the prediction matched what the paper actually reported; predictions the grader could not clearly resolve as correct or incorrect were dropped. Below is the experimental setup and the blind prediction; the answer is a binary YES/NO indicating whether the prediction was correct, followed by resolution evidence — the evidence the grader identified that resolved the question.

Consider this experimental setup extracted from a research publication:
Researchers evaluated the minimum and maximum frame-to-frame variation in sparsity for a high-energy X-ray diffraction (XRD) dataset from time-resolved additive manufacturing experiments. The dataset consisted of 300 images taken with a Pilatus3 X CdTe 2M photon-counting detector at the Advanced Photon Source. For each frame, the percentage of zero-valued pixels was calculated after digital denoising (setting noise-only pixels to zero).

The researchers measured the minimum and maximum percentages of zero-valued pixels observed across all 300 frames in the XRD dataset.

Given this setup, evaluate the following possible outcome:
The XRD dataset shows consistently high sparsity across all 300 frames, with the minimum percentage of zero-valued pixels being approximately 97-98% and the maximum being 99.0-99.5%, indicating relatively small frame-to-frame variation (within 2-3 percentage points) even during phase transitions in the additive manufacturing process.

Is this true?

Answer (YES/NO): NO